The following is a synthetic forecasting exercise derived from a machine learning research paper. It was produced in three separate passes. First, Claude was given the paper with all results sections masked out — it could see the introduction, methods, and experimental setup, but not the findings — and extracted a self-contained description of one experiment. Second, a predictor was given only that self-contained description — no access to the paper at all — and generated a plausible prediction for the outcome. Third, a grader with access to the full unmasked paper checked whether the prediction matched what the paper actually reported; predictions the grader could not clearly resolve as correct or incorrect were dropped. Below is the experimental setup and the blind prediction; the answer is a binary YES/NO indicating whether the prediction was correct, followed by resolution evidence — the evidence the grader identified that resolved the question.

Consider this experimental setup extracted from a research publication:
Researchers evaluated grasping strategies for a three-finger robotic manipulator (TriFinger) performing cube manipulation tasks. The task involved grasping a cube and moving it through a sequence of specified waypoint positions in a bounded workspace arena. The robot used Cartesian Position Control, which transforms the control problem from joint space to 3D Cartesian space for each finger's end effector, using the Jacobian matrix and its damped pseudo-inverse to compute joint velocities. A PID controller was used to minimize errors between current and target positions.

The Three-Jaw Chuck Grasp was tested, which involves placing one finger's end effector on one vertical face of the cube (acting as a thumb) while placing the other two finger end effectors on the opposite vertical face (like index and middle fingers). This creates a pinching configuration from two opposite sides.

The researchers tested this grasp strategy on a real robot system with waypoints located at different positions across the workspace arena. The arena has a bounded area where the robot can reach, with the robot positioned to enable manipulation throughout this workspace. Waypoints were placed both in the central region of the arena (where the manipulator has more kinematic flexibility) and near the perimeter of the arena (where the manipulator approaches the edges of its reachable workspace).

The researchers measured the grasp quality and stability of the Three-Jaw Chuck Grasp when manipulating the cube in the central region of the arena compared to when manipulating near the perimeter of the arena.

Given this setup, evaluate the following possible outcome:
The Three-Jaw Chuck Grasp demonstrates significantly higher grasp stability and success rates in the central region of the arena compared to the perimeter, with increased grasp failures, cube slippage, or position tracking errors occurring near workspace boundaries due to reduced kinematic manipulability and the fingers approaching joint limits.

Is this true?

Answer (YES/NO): NO